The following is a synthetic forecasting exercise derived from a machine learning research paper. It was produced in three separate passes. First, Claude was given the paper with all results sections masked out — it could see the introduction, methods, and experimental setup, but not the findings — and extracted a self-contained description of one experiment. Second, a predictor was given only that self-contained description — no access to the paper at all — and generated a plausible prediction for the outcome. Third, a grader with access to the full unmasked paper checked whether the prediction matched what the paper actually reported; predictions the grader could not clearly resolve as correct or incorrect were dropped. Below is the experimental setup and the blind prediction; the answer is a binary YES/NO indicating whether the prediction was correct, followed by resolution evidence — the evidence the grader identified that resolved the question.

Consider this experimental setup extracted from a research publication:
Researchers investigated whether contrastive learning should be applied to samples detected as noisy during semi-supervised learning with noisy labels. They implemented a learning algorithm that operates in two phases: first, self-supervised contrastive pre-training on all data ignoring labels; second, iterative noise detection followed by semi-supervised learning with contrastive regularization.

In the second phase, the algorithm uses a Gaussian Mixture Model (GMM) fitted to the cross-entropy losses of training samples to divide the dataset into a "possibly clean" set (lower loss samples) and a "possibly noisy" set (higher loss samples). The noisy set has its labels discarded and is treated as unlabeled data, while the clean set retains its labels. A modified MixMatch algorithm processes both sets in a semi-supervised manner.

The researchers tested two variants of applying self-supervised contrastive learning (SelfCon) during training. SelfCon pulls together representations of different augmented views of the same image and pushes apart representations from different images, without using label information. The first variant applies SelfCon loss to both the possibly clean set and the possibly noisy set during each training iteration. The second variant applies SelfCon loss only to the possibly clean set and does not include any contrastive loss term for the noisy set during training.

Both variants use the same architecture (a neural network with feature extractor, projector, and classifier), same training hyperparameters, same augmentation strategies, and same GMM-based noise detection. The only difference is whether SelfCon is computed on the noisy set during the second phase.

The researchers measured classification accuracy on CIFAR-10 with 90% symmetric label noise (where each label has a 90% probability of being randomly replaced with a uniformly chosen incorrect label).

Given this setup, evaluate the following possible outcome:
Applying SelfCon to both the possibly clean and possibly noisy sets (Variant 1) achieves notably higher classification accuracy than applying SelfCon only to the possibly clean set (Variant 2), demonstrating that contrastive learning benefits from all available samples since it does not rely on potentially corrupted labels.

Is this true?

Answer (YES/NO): NO